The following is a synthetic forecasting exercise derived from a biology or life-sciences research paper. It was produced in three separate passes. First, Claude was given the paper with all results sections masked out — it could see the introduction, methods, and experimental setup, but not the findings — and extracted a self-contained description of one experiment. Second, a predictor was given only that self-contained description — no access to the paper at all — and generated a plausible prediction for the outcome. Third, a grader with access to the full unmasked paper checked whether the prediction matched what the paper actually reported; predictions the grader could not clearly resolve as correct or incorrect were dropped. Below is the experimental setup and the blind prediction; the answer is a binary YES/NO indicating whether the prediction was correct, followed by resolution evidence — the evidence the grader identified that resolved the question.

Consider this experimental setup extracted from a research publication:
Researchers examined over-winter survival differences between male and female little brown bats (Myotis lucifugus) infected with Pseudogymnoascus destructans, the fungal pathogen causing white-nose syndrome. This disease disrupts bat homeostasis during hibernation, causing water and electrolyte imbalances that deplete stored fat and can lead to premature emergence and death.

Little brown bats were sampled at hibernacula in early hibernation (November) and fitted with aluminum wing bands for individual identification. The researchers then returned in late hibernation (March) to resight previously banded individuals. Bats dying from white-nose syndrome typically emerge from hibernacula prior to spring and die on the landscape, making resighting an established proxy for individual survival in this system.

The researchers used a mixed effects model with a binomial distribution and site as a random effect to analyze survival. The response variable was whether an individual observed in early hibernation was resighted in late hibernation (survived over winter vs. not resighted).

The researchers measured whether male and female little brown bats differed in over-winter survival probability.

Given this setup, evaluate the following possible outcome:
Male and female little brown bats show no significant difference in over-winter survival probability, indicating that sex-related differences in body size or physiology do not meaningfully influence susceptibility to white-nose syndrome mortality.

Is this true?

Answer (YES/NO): NO